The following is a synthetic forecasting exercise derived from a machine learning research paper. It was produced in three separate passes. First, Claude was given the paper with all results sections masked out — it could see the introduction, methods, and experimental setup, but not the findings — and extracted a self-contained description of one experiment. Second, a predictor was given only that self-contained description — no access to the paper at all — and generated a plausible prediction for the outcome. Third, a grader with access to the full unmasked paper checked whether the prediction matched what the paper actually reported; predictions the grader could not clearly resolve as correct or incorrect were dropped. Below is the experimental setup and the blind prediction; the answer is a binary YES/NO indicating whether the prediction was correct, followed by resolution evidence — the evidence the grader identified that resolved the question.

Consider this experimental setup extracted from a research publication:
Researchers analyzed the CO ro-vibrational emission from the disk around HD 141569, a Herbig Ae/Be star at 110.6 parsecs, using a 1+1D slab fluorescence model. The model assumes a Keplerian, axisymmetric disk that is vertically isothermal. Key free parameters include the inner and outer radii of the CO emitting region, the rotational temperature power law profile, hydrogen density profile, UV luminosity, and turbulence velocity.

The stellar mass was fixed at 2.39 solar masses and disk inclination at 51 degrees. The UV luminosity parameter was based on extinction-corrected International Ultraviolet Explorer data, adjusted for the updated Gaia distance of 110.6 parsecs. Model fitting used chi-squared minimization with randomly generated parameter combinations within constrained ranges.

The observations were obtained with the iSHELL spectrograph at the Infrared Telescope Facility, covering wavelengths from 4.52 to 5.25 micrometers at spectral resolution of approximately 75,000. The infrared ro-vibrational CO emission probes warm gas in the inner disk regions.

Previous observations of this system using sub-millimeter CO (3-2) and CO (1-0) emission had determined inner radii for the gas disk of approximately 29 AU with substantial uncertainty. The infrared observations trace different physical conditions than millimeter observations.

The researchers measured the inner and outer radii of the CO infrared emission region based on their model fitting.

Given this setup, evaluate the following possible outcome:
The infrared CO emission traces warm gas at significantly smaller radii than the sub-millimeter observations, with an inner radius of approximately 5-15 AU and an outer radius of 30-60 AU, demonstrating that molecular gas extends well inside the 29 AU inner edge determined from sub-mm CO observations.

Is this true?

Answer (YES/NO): YES